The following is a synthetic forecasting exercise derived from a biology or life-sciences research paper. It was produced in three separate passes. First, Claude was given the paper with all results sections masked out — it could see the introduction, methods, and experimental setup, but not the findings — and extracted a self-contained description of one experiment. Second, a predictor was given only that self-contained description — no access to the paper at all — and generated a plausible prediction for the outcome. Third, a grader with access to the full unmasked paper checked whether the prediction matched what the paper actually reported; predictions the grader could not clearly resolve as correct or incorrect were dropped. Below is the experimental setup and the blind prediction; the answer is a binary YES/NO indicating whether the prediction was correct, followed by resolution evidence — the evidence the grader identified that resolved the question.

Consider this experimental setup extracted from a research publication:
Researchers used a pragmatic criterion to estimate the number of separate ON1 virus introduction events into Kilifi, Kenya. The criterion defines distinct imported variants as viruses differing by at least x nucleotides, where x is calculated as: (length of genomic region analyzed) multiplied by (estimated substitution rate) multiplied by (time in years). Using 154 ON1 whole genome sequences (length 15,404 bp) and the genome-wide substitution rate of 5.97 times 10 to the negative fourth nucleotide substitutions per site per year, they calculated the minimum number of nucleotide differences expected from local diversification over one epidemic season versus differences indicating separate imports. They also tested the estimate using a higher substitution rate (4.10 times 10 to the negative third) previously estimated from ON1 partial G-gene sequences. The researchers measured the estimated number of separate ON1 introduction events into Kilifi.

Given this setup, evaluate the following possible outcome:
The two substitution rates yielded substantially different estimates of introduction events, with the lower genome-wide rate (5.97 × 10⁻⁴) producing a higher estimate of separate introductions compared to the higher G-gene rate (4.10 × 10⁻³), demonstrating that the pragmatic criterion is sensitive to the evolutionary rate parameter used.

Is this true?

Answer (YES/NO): YES